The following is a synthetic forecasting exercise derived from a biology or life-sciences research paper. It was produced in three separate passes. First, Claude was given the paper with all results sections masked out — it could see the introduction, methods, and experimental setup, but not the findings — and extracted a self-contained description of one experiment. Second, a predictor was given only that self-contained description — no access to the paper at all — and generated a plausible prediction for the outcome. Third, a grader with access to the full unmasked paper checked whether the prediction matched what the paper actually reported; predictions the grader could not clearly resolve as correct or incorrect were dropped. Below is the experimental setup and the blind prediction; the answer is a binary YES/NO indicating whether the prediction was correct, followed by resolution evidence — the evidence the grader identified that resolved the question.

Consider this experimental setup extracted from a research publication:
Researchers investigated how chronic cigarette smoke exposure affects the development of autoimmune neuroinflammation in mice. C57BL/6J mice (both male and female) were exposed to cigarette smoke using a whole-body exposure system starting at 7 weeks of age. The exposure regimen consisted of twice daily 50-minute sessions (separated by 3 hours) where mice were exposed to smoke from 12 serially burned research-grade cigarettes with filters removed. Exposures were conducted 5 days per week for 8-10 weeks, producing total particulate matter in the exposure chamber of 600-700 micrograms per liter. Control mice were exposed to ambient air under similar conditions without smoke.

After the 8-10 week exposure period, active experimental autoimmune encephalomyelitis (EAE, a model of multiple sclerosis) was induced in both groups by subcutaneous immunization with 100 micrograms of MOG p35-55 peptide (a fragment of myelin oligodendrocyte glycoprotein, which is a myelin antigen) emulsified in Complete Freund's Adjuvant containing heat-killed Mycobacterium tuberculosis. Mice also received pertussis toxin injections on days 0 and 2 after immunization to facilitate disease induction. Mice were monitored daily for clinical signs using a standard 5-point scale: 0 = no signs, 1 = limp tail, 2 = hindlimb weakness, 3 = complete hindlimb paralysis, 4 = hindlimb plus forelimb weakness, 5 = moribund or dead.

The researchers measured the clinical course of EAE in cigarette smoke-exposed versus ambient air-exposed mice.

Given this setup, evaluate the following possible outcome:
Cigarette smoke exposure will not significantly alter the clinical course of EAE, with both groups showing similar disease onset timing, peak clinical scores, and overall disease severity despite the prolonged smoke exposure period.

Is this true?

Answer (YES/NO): NO